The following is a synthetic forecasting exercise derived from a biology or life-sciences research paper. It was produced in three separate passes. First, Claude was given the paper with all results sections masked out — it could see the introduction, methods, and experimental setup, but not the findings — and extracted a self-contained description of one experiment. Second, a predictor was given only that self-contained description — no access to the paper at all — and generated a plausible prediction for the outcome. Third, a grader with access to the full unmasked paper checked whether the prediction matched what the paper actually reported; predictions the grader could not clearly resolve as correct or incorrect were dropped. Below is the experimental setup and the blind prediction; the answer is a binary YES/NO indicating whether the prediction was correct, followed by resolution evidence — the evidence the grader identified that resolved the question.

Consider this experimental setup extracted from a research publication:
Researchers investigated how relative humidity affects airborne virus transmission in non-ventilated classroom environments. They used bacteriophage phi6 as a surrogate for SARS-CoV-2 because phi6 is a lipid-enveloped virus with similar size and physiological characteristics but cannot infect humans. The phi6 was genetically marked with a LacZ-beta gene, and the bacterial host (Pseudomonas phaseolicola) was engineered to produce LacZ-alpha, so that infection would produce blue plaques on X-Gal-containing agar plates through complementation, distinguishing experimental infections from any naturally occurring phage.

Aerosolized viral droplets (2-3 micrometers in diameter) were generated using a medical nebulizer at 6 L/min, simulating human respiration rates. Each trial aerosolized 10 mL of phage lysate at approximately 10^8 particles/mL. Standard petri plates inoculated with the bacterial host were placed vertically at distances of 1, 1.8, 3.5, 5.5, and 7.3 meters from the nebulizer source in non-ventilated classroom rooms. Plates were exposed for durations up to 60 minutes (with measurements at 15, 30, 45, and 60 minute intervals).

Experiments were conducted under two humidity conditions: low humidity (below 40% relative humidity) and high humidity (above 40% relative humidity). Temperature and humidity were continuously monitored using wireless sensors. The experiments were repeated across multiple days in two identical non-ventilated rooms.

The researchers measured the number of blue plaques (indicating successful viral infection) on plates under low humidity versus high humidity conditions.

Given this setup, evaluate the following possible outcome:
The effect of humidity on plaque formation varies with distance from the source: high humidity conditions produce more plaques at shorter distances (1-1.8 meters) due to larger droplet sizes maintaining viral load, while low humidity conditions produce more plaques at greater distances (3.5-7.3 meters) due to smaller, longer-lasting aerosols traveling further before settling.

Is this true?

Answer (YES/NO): NO